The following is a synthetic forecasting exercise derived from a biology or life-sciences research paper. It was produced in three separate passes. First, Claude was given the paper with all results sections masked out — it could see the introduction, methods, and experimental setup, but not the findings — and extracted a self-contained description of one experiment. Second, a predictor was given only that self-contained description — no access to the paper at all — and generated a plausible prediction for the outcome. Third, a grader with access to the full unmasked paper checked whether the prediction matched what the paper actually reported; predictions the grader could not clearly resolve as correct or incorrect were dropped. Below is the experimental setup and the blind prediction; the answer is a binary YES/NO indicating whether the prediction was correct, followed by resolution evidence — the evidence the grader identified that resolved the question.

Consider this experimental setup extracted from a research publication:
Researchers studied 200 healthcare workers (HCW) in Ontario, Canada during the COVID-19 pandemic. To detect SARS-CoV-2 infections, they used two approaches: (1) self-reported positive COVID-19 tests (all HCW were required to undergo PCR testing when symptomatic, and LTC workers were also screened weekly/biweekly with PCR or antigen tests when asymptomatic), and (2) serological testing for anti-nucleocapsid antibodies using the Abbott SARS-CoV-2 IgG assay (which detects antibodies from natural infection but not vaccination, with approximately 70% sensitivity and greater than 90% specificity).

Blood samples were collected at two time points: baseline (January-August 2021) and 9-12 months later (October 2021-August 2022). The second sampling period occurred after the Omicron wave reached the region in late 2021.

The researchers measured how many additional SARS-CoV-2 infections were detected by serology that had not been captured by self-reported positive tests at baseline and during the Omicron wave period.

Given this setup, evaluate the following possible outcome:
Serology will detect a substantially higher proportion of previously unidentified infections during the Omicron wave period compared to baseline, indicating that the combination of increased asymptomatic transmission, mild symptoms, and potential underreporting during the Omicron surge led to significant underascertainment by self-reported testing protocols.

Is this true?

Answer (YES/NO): NO